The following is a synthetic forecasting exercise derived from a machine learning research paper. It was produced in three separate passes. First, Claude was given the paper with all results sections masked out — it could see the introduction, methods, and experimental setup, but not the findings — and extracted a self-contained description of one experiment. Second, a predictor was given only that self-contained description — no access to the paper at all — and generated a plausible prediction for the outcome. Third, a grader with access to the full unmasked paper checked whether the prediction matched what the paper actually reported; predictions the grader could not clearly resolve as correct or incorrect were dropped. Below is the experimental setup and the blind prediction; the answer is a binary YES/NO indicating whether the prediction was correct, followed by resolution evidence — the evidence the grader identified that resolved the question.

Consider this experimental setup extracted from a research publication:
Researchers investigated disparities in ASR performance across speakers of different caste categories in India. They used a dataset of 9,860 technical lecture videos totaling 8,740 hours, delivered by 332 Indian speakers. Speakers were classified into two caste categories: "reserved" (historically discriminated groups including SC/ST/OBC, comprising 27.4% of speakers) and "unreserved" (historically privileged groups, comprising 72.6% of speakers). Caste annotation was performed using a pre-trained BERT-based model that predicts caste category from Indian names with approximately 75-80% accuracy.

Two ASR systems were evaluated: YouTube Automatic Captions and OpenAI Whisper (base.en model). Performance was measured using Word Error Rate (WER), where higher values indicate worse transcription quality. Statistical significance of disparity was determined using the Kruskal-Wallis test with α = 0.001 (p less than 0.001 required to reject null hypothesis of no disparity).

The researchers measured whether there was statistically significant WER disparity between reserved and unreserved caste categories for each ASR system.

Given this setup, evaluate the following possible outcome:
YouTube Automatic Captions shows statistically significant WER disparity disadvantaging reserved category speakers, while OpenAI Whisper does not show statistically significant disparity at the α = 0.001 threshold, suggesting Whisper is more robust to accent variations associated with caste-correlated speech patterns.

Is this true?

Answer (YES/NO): NO